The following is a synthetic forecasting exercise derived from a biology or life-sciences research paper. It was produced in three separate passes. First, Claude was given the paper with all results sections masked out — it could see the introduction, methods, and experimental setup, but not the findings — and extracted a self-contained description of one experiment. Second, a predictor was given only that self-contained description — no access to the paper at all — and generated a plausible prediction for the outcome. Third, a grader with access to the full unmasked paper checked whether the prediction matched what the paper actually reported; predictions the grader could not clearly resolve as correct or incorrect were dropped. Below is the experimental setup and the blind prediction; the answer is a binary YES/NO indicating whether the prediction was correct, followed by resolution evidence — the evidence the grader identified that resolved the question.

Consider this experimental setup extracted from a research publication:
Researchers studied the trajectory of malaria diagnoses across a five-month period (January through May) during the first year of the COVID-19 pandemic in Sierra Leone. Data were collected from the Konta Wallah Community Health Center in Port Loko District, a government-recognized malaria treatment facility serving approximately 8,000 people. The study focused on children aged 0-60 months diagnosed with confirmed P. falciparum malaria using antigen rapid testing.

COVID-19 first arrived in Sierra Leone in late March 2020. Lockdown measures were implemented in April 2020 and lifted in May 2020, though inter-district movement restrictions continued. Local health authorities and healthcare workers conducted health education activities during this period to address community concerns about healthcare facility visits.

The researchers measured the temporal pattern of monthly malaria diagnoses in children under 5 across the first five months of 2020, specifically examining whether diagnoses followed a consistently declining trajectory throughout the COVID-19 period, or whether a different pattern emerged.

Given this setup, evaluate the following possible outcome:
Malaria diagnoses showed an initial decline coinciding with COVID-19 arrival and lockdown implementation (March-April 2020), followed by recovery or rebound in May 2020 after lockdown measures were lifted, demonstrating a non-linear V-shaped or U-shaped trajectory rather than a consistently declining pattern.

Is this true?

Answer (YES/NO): YES